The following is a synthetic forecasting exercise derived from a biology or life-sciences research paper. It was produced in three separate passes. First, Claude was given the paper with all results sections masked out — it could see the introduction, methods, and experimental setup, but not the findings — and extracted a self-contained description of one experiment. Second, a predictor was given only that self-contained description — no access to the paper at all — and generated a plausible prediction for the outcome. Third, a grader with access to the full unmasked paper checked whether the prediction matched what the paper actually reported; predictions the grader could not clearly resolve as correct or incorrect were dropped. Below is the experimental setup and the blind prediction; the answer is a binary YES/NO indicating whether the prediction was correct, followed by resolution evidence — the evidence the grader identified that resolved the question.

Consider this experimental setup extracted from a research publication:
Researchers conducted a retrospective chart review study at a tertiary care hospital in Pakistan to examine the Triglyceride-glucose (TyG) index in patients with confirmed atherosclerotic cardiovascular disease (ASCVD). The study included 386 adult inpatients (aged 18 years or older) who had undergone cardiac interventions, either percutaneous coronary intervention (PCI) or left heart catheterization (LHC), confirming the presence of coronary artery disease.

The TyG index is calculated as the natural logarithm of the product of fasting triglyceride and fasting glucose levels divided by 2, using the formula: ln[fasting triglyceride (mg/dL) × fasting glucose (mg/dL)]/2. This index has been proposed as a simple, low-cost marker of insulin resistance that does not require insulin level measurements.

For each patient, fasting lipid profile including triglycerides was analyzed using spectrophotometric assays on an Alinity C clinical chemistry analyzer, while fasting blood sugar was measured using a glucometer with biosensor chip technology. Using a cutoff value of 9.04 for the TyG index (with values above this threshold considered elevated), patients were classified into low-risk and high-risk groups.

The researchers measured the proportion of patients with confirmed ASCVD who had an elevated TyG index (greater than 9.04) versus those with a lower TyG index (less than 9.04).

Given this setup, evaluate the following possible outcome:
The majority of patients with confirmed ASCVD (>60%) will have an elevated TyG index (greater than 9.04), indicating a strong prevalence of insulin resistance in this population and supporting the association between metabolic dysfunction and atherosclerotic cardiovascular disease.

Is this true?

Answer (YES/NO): NO